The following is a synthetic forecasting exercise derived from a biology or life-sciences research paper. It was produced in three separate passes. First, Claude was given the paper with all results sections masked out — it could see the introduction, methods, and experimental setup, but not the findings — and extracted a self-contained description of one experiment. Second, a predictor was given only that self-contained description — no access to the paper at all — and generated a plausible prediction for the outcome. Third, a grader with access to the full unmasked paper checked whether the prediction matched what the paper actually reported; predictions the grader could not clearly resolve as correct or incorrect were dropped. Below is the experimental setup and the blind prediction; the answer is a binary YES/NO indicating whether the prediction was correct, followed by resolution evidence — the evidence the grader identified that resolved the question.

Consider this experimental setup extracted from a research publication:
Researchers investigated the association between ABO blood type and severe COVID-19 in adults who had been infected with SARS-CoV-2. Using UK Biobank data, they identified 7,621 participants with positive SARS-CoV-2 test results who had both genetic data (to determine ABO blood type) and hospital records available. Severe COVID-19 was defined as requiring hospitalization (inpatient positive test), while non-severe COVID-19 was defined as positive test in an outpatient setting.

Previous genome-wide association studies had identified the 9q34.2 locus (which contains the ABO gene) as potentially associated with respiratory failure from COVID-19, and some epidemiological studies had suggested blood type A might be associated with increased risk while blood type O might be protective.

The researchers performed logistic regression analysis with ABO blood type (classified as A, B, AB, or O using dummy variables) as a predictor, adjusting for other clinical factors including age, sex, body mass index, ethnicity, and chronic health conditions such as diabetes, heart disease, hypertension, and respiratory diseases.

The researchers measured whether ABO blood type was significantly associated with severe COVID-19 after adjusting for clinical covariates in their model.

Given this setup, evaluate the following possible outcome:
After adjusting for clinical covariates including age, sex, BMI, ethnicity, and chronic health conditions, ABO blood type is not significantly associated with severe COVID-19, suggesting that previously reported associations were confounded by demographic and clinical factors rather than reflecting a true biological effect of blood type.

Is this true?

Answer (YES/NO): YES